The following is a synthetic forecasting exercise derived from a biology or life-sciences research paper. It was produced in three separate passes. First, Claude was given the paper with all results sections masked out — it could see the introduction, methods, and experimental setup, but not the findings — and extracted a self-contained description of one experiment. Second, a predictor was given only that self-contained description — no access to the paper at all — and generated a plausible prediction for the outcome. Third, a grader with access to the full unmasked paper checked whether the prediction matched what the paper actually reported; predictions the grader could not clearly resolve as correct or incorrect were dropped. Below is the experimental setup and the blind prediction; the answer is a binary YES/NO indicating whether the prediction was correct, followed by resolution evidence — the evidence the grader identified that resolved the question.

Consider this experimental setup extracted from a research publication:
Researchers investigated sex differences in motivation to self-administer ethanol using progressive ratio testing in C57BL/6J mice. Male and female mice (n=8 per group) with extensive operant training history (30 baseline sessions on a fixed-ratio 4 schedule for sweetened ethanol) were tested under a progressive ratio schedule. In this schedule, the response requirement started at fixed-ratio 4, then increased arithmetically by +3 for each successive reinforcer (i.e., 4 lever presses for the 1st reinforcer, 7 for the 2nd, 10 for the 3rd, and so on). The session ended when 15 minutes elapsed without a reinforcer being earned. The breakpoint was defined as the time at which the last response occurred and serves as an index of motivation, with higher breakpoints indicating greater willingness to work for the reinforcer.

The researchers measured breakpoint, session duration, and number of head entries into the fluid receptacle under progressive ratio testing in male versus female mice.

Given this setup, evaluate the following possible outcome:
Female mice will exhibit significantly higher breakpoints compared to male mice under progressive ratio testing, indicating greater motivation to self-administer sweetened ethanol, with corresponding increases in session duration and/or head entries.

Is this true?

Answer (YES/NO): NO